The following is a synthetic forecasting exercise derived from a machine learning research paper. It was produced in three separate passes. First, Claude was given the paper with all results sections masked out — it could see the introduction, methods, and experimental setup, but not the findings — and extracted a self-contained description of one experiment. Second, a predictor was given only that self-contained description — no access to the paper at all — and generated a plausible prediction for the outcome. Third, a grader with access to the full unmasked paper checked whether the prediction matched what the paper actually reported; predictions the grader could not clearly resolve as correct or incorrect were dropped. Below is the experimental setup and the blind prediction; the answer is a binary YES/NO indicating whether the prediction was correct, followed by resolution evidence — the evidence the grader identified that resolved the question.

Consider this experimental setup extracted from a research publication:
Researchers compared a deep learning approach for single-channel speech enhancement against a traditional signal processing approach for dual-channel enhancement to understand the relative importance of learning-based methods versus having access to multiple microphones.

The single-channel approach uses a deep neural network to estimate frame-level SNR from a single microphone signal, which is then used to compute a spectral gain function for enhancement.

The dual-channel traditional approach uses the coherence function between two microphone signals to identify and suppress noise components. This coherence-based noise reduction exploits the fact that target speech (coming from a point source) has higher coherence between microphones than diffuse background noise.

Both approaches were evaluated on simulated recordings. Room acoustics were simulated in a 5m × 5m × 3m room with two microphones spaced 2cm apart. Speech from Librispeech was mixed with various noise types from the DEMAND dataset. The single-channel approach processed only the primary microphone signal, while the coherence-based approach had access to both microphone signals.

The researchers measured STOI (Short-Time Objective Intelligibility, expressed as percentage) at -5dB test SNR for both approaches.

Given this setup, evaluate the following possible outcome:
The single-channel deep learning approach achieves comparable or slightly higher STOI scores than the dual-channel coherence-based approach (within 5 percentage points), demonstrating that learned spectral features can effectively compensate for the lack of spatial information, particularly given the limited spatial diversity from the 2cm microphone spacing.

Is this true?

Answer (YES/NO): NO